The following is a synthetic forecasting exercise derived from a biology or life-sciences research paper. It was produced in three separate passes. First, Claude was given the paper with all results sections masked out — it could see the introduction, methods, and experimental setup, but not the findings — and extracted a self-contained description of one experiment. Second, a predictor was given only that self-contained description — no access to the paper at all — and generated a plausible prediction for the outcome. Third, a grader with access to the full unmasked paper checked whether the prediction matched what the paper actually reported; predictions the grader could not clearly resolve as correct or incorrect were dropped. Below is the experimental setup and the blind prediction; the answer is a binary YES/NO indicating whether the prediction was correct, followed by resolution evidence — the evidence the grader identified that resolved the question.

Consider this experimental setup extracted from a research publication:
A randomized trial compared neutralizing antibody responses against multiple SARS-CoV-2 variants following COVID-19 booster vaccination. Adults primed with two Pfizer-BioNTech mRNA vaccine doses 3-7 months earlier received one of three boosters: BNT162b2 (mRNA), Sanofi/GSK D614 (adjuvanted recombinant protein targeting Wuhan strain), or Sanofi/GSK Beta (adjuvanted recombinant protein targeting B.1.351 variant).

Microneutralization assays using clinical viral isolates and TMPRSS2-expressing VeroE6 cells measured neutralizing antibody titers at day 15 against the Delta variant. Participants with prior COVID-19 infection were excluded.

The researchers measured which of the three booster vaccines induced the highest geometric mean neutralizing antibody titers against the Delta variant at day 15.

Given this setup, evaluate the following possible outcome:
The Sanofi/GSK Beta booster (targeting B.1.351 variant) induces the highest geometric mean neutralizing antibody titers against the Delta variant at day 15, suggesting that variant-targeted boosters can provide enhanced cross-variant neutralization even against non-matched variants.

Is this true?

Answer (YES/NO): YES